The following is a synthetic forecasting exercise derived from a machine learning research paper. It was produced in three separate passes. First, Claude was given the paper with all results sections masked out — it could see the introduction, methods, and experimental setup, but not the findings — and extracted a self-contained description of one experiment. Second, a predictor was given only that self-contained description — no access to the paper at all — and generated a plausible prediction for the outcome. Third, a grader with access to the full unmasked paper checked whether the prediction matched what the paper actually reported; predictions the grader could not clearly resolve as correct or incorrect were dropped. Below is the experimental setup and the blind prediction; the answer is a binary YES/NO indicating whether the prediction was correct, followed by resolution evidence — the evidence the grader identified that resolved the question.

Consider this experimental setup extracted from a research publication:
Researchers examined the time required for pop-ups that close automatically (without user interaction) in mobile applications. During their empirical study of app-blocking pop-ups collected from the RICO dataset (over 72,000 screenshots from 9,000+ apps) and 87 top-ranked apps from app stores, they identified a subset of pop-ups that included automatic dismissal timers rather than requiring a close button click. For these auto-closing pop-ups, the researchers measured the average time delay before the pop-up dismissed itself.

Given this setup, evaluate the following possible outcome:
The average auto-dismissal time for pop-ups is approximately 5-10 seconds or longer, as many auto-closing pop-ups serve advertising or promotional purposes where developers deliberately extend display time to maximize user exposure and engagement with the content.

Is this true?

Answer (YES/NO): NO